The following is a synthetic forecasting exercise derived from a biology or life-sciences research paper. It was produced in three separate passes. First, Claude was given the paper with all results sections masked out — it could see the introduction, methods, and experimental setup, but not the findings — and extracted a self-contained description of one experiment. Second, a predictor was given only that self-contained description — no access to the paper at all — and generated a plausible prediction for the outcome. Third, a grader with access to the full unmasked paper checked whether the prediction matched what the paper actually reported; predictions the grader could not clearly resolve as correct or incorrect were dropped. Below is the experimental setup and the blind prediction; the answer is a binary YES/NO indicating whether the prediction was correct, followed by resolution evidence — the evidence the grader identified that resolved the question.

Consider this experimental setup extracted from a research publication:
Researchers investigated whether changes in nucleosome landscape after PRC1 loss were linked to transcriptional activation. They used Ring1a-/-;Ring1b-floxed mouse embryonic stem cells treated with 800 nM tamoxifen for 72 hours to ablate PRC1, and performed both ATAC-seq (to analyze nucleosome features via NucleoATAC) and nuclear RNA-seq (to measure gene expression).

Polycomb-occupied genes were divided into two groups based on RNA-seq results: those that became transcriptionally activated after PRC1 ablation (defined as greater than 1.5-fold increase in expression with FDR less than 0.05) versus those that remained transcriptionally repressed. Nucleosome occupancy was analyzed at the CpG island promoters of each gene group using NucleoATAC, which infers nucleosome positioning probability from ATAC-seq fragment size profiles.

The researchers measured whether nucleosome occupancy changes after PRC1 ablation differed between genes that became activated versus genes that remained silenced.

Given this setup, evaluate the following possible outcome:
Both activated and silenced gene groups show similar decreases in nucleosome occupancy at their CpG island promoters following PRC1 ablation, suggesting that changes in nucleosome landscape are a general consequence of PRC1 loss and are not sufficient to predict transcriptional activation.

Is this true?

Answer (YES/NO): NO